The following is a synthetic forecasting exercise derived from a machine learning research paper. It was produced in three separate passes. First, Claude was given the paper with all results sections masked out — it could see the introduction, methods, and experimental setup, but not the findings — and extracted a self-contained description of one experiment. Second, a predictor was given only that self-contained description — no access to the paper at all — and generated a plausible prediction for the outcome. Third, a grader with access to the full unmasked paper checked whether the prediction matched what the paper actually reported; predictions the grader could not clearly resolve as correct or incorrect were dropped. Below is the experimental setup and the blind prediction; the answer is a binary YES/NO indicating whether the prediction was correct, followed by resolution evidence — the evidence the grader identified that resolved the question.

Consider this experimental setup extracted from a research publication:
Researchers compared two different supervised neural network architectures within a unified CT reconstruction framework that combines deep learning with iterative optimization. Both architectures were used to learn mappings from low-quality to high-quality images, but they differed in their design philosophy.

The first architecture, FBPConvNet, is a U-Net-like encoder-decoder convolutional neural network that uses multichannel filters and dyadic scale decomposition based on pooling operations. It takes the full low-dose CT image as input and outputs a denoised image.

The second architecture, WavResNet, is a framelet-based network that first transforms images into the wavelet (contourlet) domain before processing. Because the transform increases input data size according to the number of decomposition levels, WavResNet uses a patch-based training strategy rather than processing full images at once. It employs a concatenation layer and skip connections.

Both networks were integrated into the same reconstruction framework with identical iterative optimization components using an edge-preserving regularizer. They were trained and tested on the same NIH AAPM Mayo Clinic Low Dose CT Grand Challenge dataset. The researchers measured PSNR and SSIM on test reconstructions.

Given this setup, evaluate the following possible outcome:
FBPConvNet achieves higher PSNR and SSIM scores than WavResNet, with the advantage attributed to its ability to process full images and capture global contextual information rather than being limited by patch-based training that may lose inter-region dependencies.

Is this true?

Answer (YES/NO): NO